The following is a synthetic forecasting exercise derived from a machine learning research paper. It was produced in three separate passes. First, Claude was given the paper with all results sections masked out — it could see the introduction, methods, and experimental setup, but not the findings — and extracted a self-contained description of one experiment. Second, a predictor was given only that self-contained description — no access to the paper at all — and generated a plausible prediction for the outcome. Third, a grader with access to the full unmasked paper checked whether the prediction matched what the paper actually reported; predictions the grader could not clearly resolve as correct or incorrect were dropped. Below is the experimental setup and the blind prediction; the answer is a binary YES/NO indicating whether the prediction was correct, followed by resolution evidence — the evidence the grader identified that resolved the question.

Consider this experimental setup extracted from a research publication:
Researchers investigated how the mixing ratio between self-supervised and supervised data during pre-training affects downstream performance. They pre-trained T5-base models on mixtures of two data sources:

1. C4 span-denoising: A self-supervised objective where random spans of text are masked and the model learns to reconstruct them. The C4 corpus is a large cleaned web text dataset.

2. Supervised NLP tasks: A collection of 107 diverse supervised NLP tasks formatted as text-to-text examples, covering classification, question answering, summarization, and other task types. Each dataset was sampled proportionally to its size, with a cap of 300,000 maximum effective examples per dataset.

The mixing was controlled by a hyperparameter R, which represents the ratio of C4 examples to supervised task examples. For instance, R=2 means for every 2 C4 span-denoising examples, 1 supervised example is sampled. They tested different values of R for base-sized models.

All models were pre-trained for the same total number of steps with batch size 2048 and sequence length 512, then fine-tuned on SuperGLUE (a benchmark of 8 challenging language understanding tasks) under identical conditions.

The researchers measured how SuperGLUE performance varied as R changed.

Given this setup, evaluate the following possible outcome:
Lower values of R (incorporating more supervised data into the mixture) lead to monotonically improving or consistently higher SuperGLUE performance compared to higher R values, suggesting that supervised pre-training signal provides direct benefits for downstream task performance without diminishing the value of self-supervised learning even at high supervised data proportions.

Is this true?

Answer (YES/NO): NO